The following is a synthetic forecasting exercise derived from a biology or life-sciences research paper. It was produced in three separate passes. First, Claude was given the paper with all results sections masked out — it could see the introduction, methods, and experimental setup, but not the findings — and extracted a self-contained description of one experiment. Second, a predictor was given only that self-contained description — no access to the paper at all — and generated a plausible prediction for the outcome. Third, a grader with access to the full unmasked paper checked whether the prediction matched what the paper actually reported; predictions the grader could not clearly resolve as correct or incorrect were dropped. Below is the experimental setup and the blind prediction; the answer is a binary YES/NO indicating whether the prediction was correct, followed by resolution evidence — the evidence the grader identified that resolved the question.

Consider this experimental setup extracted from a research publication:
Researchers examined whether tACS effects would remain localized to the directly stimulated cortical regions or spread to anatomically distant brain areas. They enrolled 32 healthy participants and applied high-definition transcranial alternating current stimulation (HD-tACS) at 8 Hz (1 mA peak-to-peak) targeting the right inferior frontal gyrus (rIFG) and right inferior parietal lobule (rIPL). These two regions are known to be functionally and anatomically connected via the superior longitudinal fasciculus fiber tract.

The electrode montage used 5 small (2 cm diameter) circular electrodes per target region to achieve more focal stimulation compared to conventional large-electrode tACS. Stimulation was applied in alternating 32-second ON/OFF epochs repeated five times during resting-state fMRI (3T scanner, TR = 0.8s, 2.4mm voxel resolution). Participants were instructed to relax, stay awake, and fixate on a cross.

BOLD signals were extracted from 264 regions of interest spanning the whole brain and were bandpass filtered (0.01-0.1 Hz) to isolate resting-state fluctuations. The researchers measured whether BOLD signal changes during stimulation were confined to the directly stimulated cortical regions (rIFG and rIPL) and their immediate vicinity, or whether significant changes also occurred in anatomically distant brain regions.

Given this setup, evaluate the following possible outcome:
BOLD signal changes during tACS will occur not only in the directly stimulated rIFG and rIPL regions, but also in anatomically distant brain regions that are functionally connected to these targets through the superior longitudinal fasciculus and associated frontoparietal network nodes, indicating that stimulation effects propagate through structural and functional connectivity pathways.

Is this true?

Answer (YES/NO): YES